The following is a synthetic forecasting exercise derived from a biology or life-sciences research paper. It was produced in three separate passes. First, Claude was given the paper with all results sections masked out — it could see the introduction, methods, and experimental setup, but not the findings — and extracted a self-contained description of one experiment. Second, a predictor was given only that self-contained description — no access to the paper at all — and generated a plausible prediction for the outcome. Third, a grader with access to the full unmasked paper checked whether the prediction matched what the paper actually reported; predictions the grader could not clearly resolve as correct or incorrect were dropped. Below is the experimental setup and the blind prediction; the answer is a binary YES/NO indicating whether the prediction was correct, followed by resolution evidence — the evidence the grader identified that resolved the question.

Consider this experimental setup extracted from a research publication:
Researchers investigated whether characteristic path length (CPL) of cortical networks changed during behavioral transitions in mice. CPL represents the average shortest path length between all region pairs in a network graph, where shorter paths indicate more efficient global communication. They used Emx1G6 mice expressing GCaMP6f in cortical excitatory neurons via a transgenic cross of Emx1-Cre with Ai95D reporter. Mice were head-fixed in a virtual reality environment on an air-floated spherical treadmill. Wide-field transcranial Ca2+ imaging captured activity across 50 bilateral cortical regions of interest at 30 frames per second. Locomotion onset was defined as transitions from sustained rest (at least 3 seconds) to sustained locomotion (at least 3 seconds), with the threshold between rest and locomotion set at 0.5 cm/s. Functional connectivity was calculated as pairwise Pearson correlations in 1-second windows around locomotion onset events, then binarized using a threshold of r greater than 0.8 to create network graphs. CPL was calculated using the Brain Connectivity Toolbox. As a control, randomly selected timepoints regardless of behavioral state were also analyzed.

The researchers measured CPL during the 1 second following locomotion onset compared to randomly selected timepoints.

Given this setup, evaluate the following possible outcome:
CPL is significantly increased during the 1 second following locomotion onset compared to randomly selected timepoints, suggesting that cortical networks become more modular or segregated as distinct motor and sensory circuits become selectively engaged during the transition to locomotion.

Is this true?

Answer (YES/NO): YES